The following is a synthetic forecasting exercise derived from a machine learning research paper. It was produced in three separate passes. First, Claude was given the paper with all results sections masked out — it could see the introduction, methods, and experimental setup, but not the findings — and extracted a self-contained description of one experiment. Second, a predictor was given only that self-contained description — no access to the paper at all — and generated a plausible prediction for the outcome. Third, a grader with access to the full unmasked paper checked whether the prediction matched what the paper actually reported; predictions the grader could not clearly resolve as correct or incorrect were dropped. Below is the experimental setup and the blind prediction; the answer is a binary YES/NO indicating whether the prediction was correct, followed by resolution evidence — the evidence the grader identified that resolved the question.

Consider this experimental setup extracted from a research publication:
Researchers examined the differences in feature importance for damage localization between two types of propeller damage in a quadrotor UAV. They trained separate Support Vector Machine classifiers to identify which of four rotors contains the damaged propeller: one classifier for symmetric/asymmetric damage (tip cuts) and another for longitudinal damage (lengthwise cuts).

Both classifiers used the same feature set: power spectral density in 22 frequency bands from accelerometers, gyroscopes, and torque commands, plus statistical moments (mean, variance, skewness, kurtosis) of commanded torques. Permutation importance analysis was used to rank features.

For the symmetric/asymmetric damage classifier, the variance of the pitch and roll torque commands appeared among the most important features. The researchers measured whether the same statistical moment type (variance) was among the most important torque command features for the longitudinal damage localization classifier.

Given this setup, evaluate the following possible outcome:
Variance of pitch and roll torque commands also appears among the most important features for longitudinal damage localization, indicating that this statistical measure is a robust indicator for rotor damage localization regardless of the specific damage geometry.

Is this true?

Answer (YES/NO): NO